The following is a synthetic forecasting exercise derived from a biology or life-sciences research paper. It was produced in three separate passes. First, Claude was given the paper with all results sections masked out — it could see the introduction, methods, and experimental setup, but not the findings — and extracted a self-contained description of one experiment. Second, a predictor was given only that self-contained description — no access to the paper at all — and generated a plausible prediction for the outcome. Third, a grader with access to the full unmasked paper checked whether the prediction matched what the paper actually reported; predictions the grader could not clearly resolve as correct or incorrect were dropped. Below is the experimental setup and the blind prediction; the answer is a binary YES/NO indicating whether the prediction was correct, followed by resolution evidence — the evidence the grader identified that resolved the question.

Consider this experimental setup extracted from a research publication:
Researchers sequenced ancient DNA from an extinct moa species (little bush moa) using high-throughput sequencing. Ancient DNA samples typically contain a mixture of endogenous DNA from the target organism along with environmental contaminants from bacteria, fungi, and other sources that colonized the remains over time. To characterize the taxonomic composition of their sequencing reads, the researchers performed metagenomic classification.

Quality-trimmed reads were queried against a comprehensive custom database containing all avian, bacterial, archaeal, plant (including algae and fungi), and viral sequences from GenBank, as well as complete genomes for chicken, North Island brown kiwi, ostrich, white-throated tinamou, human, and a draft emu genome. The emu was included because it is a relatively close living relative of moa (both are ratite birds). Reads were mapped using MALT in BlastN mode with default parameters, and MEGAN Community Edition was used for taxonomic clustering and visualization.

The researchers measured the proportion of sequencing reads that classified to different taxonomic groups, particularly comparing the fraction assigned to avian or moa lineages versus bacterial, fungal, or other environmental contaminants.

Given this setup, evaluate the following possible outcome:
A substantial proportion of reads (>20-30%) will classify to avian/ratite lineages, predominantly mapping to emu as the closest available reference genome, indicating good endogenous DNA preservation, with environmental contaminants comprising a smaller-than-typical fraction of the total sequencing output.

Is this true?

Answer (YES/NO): NO